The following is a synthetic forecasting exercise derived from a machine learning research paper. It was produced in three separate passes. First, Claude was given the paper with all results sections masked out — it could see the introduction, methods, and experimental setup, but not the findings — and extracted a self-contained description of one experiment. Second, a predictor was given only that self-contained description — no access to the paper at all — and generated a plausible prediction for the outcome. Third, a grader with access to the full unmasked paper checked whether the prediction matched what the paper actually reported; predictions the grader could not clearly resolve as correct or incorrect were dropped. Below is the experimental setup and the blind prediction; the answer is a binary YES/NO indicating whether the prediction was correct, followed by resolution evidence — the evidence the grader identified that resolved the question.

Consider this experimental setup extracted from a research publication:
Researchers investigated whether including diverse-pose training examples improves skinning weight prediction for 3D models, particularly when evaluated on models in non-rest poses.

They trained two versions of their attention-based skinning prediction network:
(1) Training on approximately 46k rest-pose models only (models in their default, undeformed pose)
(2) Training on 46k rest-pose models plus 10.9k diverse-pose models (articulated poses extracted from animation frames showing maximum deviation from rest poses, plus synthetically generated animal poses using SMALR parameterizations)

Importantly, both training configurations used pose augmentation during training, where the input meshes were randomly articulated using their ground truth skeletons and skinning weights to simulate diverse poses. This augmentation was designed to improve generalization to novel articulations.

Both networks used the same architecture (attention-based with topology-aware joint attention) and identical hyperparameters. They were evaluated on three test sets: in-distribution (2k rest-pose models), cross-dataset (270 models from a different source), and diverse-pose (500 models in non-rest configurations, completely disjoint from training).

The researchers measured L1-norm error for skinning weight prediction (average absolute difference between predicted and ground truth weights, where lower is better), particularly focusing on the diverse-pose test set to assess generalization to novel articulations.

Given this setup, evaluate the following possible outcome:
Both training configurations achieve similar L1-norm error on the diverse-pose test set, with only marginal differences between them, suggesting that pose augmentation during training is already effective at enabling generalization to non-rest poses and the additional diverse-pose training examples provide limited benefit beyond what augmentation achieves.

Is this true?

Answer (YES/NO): NO